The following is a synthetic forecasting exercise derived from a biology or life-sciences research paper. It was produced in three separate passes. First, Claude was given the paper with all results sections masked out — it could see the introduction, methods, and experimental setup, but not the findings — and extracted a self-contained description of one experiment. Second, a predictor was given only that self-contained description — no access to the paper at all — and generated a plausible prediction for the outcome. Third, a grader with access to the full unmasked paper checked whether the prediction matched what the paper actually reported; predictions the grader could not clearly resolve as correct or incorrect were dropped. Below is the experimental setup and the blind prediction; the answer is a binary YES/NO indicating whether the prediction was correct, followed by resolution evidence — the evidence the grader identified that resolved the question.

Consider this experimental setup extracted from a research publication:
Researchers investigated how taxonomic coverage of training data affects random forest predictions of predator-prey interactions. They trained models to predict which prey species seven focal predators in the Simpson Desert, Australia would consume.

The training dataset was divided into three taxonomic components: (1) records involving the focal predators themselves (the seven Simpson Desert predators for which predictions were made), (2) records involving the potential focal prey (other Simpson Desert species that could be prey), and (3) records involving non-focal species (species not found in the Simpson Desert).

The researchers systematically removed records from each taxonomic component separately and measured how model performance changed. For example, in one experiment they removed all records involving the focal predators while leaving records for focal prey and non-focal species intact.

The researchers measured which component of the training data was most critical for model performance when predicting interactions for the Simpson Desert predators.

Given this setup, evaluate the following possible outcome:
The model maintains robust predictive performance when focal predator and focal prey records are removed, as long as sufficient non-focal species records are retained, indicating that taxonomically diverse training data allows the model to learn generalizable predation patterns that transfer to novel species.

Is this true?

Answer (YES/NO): NO